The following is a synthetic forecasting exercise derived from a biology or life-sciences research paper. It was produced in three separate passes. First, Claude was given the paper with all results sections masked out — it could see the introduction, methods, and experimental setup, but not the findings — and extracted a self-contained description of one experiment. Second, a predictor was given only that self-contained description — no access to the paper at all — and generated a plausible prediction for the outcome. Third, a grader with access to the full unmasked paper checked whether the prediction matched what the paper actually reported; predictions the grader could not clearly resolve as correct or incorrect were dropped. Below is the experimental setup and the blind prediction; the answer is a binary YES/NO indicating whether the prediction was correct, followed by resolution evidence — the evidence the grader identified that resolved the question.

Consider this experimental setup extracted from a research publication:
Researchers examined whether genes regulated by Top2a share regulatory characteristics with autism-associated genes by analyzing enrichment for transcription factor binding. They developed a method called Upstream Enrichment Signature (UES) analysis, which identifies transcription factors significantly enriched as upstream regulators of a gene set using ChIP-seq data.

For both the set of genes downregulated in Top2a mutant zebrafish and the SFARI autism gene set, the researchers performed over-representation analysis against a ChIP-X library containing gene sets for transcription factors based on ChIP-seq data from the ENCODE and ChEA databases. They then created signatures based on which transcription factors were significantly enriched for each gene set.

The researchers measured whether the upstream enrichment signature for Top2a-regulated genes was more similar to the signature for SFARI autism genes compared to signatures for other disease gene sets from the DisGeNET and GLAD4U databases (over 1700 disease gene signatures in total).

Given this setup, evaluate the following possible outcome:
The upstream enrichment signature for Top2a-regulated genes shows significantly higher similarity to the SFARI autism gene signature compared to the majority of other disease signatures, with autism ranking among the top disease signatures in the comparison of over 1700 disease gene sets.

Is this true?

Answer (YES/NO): YES